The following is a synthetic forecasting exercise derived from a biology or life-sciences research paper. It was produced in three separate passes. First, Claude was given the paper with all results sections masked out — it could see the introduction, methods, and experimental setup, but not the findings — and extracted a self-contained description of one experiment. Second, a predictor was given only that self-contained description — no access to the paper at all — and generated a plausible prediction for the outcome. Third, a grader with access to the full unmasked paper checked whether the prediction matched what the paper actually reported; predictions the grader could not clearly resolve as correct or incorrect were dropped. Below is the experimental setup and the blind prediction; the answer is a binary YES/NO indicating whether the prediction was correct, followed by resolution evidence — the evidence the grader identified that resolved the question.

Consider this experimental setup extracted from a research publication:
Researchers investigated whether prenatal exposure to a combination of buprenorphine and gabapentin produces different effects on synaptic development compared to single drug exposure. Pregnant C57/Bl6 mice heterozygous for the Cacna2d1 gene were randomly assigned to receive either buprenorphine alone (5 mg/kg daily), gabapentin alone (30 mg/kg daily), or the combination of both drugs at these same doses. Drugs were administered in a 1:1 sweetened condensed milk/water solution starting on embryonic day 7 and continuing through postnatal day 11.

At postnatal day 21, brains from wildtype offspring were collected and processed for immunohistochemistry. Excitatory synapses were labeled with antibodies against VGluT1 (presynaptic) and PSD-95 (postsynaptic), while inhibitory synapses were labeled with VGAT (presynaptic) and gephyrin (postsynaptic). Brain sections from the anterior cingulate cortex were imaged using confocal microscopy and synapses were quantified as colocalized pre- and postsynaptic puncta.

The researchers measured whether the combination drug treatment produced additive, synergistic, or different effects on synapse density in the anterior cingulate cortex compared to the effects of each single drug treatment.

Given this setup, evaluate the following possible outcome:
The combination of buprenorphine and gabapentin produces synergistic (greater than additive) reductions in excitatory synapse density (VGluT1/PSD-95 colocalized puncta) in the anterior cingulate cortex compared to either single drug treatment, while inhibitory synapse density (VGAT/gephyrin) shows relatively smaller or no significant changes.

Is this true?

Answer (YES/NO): NO